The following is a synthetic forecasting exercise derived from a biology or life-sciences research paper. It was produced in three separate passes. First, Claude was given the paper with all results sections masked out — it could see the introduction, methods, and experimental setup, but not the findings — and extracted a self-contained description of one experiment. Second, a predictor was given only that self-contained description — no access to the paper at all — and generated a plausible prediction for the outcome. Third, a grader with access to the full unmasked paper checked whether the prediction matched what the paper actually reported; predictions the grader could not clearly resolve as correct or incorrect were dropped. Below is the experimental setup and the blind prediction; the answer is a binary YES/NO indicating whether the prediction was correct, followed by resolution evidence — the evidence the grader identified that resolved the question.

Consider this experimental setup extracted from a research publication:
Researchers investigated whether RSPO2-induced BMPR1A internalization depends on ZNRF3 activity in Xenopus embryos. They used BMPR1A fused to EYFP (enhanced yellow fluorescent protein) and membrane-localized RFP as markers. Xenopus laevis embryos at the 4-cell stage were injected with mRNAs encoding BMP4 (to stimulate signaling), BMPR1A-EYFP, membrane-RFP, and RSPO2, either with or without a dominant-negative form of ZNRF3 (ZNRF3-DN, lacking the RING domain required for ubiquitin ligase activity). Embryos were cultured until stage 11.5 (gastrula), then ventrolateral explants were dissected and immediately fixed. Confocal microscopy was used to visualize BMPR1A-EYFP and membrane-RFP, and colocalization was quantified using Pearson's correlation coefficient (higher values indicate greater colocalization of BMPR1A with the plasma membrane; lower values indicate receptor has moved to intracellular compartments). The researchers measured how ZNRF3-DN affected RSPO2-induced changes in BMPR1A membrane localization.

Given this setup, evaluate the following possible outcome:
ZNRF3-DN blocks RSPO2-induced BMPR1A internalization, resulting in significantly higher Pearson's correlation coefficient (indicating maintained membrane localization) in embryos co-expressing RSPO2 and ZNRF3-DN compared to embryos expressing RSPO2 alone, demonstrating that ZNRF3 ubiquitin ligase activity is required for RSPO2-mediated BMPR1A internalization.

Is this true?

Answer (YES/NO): YES